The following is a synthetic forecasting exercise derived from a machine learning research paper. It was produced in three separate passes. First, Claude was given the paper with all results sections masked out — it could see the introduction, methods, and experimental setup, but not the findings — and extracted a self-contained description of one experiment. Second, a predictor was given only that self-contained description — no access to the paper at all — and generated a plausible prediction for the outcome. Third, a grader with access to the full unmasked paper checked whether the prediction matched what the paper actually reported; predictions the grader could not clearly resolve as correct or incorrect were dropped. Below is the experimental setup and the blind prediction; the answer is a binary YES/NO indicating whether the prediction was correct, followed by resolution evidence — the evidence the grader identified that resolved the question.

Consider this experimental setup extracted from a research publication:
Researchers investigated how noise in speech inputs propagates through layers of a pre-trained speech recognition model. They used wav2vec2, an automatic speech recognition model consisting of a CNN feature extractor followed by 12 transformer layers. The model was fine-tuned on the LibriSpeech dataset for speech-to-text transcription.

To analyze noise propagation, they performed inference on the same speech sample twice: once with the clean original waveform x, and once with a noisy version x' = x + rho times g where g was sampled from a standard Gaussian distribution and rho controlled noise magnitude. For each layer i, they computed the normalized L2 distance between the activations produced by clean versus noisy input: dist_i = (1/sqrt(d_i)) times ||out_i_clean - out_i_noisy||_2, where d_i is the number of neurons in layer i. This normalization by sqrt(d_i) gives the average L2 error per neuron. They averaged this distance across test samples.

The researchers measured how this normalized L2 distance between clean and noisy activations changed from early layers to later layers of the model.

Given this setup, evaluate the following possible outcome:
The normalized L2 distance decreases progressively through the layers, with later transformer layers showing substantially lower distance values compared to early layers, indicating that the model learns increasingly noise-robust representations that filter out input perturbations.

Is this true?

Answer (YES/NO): NO